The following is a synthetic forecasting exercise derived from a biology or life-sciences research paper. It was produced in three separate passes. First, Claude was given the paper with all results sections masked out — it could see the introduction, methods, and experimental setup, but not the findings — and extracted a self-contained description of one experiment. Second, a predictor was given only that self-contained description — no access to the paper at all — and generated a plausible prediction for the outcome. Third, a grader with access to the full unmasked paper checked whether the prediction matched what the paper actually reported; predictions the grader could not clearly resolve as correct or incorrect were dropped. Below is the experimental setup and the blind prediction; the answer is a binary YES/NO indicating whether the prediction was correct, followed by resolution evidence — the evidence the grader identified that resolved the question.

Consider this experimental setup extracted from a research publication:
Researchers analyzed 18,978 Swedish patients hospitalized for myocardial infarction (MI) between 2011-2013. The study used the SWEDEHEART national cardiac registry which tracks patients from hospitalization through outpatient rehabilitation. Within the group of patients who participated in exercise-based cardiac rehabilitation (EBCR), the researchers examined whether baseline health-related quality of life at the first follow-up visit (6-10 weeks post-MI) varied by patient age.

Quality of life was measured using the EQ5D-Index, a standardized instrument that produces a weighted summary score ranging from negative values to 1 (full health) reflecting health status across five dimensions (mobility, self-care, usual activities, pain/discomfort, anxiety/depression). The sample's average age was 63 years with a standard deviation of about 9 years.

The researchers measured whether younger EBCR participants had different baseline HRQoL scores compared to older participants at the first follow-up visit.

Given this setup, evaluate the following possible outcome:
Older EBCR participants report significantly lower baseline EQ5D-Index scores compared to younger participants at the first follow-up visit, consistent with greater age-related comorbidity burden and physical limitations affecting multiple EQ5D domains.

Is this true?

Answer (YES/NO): NO